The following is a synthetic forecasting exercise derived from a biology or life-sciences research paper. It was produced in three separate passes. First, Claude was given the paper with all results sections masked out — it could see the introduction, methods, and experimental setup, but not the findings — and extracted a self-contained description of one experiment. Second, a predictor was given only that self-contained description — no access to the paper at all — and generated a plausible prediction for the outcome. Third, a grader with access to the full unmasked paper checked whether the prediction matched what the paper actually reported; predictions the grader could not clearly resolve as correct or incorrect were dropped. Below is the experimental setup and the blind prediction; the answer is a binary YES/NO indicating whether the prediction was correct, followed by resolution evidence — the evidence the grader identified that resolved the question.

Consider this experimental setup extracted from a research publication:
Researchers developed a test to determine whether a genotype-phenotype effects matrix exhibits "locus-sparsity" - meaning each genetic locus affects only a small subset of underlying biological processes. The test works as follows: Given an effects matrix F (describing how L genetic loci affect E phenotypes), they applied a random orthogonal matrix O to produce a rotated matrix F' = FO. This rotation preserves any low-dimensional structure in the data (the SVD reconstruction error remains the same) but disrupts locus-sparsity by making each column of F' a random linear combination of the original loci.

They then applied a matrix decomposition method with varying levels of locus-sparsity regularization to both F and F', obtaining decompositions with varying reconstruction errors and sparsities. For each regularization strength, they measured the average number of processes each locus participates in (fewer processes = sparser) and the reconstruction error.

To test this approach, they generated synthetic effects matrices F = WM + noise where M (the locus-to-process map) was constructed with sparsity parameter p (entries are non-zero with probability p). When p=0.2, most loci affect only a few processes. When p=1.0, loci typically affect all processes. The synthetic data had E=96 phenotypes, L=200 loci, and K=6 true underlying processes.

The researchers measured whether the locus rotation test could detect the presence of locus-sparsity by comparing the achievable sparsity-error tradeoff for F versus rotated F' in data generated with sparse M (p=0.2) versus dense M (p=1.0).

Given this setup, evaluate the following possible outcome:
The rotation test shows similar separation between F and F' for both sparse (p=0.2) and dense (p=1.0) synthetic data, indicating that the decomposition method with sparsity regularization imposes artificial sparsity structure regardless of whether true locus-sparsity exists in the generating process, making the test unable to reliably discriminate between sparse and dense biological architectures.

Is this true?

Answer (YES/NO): NO